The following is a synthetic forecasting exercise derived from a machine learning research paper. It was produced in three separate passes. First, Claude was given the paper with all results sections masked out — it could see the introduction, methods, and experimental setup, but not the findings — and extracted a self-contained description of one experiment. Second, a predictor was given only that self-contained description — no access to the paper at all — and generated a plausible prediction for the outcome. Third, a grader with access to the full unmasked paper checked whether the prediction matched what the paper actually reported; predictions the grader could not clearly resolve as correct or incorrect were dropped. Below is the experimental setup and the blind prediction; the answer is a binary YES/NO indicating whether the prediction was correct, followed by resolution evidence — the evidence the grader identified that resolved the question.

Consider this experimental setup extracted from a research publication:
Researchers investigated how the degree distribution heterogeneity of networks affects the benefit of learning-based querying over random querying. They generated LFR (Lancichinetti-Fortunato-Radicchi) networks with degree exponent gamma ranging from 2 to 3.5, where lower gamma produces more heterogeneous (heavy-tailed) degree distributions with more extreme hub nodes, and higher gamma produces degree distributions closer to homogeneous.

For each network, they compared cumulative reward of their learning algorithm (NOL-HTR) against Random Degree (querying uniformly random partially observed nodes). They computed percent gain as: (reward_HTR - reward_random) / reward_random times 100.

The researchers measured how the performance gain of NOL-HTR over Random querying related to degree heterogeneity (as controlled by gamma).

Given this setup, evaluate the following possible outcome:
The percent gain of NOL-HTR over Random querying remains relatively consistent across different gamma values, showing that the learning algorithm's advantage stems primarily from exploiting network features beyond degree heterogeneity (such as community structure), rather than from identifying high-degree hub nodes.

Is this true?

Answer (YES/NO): NO